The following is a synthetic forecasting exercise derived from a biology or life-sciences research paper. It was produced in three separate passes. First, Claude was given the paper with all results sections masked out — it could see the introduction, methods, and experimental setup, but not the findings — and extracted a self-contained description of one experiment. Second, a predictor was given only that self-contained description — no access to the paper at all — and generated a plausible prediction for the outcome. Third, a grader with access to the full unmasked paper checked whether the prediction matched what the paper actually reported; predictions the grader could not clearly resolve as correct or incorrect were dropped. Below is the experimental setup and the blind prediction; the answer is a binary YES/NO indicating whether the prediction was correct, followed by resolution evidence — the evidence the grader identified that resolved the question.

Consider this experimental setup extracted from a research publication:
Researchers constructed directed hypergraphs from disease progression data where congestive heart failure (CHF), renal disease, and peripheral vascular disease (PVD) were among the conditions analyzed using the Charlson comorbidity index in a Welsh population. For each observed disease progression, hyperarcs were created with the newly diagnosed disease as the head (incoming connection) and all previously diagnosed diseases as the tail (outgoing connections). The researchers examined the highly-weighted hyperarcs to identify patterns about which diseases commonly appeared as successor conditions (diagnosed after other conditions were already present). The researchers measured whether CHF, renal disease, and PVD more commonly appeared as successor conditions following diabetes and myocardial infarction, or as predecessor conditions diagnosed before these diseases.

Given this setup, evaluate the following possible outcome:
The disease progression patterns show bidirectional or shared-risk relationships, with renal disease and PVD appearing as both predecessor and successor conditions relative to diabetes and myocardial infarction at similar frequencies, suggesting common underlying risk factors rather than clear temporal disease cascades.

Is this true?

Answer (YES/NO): NO